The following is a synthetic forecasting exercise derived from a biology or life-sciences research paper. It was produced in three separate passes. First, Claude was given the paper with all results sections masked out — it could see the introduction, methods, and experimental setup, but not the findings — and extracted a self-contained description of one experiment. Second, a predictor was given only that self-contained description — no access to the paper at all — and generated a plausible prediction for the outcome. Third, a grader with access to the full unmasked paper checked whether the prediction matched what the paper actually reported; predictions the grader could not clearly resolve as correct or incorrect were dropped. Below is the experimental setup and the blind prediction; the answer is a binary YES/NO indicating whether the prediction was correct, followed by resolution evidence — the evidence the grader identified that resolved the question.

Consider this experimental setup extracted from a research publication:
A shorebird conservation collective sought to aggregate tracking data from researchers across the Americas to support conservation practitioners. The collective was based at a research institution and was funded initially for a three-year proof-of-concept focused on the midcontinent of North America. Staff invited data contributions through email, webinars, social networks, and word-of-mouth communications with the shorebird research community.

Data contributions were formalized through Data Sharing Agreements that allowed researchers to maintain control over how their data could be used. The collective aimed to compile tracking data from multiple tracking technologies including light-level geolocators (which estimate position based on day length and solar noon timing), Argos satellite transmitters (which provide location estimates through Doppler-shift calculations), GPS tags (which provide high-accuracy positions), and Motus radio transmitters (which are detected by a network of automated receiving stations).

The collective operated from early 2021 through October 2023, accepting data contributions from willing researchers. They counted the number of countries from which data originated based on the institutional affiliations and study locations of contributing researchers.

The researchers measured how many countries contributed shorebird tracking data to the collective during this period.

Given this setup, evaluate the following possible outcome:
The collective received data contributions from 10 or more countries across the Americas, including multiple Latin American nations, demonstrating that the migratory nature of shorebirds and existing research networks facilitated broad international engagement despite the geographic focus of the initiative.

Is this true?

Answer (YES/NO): NO